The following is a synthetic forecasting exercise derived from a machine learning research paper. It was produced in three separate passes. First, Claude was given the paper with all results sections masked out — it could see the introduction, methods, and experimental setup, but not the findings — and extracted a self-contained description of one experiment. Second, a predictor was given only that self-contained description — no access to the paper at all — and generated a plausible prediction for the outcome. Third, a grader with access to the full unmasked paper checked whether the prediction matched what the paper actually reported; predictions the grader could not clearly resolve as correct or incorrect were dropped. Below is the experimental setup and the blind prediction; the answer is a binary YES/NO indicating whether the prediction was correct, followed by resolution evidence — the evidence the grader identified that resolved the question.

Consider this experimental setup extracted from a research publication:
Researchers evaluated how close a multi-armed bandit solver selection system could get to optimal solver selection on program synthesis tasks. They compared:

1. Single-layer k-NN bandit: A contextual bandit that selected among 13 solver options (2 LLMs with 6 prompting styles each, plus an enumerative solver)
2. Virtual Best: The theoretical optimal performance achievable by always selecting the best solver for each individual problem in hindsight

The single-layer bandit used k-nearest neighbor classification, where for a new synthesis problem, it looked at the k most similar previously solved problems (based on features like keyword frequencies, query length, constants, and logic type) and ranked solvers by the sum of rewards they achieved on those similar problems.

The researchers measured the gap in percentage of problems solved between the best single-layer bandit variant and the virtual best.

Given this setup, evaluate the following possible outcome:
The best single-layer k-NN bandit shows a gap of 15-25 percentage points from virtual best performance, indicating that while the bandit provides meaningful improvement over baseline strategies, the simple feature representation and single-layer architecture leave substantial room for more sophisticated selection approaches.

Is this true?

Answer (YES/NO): NO